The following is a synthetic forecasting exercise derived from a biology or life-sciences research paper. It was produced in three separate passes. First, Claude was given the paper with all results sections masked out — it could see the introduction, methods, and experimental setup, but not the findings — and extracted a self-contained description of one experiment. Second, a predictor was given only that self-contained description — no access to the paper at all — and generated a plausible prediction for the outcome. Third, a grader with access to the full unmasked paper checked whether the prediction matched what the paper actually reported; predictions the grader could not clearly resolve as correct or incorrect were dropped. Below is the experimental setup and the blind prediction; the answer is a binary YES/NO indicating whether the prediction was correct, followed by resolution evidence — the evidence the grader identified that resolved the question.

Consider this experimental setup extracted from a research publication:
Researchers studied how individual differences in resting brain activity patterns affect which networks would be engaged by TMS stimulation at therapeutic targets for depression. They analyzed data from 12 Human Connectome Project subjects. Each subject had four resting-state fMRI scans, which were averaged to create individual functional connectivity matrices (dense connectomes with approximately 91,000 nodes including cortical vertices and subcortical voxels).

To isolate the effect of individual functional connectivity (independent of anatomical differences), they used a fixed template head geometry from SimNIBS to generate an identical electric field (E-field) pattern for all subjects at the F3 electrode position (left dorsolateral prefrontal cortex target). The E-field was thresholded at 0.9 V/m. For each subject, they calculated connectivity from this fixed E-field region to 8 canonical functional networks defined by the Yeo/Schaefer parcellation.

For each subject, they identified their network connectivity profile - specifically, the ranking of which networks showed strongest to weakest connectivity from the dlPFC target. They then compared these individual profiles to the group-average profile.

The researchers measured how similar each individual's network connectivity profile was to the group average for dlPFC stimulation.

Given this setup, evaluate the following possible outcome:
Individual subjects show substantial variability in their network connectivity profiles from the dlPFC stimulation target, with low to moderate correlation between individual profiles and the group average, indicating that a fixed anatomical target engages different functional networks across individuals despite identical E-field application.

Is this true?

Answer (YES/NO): NO